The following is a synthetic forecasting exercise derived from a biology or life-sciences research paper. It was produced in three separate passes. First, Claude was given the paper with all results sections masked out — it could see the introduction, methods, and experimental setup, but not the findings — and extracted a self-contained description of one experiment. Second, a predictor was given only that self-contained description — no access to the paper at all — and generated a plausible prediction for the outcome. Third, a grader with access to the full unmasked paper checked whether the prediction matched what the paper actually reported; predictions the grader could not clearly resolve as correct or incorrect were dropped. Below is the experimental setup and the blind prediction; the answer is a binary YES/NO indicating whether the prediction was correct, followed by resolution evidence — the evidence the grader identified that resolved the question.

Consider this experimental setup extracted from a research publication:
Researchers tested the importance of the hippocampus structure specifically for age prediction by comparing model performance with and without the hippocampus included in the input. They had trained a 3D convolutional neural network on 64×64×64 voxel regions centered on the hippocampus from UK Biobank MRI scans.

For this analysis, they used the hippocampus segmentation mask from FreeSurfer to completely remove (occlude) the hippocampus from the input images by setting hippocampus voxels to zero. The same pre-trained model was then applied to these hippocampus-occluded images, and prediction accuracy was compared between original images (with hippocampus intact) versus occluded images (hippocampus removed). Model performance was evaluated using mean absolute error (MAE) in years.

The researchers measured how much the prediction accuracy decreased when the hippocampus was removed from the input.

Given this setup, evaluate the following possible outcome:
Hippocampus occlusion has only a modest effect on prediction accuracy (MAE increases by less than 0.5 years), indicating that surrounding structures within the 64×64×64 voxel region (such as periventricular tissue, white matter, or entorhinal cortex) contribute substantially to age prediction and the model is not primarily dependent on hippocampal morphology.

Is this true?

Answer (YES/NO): NO